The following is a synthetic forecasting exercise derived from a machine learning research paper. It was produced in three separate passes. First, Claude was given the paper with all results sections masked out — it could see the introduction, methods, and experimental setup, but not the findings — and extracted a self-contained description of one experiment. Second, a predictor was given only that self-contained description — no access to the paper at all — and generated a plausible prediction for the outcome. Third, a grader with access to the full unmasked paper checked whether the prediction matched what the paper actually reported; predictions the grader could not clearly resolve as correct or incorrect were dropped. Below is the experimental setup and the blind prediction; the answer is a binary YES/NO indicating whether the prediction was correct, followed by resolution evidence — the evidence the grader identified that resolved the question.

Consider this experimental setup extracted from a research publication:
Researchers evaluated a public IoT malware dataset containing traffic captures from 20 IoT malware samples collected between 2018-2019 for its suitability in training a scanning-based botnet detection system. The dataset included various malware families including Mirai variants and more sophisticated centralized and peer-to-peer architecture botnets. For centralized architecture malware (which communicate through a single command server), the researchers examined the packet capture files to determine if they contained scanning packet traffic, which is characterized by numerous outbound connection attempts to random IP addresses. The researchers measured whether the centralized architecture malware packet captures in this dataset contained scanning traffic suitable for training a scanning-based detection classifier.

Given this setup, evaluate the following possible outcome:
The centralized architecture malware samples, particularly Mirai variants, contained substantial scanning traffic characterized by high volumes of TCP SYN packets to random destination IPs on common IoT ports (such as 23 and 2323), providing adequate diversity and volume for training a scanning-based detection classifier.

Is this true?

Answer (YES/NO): NO